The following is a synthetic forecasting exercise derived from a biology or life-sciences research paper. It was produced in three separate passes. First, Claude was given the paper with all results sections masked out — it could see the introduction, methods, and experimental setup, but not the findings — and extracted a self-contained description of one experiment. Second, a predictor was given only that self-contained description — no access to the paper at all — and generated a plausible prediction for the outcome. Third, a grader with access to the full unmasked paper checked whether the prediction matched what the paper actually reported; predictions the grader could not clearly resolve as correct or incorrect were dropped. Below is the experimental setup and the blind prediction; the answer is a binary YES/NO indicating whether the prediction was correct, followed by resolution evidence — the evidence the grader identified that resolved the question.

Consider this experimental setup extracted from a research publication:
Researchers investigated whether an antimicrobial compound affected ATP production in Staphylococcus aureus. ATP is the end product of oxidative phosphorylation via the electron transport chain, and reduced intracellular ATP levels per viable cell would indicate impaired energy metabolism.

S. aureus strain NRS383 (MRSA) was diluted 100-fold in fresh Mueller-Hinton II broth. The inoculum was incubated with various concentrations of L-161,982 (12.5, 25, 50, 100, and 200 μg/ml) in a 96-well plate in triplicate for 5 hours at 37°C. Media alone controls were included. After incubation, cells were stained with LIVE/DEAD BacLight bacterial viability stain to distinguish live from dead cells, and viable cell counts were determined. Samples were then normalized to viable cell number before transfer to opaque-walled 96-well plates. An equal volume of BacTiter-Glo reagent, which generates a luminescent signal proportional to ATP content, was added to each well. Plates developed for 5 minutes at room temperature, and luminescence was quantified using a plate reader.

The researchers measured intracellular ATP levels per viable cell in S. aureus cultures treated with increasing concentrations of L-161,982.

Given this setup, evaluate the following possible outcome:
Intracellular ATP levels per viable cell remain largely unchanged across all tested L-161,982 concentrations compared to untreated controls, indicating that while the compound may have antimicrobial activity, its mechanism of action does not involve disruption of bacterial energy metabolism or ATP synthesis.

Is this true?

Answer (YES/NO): NO